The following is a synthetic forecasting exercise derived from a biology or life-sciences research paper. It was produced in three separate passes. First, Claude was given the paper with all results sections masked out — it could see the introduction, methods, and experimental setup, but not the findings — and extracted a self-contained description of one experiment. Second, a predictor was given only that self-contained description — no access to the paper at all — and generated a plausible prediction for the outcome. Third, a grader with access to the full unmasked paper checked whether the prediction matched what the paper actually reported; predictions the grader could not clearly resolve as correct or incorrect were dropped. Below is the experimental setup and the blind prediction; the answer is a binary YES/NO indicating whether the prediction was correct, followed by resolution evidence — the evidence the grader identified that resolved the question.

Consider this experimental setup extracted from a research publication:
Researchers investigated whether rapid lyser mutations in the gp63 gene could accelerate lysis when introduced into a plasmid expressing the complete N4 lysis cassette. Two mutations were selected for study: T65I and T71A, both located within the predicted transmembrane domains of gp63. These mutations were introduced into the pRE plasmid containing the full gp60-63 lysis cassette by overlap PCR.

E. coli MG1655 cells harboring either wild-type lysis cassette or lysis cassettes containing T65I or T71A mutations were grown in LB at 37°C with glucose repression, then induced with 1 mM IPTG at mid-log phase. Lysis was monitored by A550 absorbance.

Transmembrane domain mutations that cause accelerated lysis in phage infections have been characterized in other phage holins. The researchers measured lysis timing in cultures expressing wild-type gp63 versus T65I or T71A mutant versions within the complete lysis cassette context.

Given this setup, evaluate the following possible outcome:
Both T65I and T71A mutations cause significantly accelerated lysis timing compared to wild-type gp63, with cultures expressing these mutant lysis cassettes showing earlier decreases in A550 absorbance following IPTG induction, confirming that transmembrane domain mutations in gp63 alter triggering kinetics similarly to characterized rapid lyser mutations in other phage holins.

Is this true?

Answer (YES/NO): YES